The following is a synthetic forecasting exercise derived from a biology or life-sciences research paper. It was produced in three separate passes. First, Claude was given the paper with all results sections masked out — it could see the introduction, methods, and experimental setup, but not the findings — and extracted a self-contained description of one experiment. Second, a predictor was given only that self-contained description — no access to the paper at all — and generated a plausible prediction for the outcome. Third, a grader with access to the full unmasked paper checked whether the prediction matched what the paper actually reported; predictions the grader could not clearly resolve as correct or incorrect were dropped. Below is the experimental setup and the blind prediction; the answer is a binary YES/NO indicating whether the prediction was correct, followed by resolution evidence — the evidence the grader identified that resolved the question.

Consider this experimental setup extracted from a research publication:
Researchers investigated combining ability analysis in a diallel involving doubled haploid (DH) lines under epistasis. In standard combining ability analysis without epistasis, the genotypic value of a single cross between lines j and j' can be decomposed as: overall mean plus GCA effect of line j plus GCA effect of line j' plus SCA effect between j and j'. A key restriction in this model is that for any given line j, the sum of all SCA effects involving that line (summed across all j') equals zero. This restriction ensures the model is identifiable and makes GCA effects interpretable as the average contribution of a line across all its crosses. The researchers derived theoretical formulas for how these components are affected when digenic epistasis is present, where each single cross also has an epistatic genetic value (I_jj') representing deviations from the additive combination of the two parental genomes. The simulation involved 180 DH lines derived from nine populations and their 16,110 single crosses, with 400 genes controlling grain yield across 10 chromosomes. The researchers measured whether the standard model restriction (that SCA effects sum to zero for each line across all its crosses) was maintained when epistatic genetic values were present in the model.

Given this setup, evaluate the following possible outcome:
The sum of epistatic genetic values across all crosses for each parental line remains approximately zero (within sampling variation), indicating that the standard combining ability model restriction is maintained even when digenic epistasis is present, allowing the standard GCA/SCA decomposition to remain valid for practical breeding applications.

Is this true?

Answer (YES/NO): NO